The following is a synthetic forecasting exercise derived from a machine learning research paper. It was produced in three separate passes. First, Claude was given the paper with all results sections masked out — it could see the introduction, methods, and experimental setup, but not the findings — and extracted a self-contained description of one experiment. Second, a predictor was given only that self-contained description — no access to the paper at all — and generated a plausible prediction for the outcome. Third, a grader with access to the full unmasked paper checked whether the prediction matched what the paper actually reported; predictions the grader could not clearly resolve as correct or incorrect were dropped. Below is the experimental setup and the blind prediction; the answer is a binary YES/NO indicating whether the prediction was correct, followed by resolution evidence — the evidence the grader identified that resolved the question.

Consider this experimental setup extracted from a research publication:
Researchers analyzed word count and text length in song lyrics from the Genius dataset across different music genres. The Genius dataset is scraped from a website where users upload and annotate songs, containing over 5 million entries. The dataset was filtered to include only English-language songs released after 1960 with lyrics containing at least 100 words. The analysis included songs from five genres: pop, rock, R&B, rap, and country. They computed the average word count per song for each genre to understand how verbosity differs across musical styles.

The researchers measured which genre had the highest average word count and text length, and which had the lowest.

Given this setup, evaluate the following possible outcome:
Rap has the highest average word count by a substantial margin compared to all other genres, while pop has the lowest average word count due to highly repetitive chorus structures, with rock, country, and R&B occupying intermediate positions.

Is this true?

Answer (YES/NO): NO